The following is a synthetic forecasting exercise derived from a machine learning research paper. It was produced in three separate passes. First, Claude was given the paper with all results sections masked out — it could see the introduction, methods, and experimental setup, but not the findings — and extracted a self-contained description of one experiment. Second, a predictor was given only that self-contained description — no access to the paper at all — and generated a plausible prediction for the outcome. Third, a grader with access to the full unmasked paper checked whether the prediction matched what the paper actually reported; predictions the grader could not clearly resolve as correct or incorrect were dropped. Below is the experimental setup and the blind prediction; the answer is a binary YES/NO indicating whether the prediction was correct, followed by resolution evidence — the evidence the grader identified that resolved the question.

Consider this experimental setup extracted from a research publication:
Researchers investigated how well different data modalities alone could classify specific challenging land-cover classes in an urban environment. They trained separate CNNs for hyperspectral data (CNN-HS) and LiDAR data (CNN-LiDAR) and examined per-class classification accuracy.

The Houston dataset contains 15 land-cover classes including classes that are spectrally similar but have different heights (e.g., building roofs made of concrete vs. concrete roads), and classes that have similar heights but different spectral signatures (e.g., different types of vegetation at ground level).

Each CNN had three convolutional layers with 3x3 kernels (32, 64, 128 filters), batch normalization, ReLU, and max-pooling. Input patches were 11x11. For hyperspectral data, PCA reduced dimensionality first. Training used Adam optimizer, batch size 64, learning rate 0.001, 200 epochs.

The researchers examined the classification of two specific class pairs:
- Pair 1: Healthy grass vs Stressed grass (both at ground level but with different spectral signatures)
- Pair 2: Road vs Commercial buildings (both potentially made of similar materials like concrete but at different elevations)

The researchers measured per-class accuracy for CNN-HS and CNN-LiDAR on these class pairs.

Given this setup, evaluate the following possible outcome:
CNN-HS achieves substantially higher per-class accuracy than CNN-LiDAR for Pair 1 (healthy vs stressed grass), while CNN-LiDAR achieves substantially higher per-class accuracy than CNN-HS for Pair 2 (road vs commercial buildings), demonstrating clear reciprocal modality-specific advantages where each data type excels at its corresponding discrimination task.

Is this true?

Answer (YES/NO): NO